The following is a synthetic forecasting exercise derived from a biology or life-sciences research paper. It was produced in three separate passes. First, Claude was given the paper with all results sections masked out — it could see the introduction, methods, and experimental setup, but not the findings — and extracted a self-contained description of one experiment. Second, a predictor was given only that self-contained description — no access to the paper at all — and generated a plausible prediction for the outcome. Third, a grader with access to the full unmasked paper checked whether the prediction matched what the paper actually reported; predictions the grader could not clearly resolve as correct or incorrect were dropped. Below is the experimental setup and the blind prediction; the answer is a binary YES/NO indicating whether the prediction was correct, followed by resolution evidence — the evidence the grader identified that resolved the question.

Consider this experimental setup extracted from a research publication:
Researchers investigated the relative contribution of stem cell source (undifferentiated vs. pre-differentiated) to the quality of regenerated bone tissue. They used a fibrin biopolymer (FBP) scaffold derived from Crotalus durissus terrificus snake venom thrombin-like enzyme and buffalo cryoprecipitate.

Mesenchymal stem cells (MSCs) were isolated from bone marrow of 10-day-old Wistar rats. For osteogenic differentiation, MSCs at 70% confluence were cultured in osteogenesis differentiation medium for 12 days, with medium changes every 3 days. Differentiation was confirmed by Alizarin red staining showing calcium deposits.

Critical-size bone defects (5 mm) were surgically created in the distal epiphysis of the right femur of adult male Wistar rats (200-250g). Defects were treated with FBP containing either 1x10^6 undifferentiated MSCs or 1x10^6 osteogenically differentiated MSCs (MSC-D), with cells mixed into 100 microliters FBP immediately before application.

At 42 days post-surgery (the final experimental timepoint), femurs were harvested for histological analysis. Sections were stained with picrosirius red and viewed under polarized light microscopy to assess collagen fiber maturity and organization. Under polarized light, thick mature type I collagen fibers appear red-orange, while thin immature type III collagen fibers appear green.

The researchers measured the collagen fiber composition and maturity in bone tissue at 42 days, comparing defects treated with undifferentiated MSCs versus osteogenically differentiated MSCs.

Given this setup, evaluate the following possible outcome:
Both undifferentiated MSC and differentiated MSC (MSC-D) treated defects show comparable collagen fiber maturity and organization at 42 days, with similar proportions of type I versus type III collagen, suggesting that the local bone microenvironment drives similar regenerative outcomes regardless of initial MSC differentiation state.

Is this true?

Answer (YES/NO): NO